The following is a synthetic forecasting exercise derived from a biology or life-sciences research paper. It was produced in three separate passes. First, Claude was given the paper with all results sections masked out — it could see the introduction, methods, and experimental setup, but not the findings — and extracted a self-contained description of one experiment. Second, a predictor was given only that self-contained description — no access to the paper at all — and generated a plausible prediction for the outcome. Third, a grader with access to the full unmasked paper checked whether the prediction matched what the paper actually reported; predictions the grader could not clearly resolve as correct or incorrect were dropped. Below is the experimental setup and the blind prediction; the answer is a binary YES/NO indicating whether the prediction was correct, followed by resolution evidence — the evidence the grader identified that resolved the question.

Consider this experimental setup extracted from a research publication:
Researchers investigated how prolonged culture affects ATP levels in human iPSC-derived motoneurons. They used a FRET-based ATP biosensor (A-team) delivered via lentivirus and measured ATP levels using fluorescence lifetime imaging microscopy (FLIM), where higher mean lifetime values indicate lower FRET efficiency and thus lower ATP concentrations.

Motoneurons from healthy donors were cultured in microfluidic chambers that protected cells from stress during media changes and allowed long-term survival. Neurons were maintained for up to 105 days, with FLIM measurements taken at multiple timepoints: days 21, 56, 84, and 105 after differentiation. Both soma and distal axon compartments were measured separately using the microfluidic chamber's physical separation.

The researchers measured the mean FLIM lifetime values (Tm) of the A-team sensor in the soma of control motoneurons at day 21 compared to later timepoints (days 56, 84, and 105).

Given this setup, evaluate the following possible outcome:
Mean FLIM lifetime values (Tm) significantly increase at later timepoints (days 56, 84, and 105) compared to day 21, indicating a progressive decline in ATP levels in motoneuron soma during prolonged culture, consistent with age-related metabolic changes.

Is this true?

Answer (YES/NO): YES